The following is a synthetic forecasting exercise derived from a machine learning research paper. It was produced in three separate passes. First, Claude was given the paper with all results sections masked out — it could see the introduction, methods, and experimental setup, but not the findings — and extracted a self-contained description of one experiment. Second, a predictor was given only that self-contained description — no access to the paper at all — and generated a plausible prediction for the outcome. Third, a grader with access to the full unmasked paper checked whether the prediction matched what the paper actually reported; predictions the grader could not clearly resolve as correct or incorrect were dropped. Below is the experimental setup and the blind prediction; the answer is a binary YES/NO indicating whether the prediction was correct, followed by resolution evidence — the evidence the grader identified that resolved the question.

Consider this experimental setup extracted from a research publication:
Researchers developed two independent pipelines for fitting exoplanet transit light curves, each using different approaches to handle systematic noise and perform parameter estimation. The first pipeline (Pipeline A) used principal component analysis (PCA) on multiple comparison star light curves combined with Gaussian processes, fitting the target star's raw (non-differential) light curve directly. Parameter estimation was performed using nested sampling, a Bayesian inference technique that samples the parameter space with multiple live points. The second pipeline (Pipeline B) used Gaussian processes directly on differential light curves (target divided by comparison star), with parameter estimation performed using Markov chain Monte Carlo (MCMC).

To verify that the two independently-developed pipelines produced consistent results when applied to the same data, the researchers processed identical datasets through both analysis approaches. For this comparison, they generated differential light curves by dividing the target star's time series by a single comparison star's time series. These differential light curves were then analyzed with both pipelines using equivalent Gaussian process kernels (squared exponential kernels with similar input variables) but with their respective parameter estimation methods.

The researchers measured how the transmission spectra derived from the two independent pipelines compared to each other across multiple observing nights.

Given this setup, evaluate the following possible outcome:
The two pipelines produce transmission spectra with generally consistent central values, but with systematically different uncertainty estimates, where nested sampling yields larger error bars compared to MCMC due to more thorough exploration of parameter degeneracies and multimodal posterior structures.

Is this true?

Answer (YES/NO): NO